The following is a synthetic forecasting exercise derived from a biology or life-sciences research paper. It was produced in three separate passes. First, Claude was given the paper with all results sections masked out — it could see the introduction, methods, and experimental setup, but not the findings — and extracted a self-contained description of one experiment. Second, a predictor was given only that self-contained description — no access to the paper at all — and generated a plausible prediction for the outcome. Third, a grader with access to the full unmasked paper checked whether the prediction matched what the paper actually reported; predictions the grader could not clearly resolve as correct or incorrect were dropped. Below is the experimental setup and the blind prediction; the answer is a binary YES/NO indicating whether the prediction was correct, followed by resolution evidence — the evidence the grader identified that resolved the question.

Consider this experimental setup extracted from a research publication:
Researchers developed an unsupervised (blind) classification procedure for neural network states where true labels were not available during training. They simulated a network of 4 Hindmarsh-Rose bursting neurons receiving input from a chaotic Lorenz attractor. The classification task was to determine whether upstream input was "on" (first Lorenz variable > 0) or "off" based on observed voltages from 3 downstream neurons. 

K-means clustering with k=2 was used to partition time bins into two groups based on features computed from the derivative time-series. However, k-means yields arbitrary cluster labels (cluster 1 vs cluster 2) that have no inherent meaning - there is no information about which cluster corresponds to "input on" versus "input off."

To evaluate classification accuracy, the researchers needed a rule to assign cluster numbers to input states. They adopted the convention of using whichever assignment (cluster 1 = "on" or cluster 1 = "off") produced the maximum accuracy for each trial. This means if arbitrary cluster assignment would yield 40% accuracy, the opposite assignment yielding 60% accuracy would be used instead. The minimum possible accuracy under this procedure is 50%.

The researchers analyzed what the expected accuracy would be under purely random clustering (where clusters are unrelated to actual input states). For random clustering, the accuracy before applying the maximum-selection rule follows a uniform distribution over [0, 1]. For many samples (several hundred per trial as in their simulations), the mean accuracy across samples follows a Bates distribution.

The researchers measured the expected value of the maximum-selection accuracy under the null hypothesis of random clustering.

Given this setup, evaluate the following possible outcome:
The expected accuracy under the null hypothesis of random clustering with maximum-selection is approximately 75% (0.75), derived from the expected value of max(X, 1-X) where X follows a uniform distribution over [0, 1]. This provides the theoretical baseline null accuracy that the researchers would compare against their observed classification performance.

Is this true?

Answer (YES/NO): NO